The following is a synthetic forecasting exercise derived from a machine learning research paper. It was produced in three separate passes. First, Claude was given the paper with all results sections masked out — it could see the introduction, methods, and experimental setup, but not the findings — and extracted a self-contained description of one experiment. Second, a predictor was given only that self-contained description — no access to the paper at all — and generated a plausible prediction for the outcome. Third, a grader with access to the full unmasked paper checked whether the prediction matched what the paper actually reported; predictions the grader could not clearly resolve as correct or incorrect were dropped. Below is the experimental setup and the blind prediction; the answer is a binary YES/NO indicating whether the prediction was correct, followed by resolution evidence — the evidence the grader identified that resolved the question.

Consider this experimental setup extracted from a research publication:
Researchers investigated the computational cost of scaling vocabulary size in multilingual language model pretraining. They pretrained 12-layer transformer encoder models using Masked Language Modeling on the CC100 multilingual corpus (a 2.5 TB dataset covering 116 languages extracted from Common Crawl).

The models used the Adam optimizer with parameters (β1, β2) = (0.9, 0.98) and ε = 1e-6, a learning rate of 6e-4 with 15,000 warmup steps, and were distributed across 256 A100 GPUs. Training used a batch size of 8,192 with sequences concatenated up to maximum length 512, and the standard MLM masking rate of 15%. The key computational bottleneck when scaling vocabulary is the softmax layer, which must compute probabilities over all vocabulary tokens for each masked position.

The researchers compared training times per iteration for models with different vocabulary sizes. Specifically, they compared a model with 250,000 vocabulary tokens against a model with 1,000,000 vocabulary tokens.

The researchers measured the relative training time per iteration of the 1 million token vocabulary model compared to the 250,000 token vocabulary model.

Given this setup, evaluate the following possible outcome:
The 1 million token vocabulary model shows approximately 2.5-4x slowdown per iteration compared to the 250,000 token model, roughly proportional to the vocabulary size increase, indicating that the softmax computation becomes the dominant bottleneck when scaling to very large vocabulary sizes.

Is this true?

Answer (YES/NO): NO